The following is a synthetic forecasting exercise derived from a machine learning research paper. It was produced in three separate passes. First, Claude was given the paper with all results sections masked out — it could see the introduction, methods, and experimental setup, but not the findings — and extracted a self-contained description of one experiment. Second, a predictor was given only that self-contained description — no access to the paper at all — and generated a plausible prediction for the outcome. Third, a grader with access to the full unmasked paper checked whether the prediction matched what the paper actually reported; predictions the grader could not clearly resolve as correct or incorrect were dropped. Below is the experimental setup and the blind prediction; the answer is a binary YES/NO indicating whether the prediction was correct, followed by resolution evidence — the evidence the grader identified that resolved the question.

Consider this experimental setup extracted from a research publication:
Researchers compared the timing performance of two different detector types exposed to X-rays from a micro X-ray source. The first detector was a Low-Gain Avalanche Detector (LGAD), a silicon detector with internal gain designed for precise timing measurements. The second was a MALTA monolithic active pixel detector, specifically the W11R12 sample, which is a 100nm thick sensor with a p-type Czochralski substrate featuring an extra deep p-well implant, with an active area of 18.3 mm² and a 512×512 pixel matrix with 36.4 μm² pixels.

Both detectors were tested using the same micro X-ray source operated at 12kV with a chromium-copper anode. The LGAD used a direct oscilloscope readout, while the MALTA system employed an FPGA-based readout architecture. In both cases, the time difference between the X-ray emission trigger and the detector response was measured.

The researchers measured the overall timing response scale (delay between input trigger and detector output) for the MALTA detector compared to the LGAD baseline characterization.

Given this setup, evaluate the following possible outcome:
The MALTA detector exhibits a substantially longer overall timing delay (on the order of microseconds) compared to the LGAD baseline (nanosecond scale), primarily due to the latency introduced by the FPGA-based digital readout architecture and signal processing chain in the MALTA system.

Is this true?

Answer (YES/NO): NO